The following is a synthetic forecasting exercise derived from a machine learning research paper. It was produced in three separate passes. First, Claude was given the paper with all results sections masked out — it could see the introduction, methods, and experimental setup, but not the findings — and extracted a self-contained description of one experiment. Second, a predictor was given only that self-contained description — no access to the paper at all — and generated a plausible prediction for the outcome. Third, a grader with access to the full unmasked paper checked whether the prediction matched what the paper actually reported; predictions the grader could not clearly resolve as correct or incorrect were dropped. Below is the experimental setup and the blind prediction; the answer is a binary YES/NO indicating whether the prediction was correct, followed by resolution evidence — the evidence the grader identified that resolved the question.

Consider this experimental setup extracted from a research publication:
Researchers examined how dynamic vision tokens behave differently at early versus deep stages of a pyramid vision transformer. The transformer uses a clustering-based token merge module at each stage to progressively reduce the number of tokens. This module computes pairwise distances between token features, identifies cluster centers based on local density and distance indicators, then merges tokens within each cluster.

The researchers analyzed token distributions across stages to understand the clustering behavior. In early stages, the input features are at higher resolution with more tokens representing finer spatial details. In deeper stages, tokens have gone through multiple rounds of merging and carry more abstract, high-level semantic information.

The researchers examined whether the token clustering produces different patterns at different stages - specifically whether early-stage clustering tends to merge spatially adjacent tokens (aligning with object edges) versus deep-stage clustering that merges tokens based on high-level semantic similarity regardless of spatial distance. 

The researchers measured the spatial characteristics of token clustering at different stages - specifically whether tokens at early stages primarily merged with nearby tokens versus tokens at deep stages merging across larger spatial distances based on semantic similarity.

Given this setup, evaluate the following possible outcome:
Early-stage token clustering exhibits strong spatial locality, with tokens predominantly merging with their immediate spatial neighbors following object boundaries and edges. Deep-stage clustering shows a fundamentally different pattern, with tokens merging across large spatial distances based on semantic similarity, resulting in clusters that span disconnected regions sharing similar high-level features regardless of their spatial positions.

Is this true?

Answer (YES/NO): YES